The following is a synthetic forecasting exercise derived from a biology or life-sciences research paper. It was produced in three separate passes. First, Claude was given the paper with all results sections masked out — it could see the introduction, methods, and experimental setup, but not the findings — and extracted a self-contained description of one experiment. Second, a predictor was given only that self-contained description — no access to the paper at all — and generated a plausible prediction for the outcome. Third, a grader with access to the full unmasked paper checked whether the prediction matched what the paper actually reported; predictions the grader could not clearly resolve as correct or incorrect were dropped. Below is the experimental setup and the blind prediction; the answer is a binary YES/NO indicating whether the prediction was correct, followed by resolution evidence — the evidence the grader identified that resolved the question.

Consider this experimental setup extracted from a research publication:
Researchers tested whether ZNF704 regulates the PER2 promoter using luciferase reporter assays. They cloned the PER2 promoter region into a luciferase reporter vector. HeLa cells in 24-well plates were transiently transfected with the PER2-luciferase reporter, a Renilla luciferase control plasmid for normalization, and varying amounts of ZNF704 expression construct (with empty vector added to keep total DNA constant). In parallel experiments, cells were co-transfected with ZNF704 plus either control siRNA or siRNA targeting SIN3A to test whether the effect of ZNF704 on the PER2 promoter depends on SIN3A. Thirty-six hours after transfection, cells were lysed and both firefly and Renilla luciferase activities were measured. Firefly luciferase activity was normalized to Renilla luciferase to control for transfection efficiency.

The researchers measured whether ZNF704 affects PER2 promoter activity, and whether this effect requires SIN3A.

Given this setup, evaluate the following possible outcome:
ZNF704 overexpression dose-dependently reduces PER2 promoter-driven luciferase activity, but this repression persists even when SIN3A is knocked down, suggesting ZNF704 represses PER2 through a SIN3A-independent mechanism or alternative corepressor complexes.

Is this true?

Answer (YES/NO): NO